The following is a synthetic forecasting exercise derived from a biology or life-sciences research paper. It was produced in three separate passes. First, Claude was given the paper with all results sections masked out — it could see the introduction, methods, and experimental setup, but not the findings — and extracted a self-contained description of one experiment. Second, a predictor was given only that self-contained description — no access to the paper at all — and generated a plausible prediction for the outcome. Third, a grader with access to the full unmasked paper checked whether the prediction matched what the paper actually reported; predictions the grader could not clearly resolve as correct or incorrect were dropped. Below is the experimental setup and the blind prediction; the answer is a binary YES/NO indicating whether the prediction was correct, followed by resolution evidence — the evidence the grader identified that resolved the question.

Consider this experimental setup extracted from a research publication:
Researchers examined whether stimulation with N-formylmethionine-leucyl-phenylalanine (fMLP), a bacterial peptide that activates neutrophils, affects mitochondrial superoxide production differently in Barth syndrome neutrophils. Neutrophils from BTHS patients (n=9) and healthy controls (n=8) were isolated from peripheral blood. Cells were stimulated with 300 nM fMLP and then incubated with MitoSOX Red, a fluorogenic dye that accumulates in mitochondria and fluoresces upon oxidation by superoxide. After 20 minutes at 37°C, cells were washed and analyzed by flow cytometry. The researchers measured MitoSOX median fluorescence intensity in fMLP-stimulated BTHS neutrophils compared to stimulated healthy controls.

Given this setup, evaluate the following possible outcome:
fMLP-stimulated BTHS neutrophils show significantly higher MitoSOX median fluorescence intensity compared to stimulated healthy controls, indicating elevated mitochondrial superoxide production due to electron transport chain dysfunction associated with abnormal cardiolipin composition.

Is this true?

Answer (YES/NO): NO